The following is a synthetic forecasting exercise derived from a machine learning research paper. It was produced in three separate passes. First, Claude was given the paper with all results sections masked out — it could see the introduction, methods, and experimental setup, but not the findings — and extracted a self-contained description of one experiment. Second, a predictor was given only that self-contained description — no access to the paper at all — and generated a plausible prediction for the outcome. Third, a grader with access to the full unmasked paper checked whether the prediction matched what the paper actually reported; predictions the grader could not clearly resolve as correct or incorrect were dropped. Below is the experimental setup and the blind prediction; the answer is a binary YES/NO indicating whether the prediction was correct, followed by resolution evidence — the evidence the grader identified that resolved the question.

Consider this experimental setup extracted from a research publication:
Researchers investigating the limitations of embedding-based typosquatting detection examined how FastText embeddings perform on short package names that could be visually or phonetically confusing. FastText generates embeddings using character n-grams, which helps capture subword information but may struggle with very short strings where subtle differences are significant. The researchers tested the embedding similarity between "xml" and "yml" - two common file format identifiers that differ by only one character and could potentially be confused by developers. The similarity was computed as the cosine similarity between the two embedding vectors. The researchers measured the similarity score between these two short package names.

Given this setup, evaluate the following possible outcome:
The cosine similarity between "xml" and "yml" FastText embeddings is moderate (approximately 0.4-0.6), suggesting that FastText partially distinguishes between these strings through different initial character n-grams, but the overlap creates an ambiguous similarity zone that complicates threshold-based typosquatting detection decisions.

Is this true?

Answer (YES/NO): NO